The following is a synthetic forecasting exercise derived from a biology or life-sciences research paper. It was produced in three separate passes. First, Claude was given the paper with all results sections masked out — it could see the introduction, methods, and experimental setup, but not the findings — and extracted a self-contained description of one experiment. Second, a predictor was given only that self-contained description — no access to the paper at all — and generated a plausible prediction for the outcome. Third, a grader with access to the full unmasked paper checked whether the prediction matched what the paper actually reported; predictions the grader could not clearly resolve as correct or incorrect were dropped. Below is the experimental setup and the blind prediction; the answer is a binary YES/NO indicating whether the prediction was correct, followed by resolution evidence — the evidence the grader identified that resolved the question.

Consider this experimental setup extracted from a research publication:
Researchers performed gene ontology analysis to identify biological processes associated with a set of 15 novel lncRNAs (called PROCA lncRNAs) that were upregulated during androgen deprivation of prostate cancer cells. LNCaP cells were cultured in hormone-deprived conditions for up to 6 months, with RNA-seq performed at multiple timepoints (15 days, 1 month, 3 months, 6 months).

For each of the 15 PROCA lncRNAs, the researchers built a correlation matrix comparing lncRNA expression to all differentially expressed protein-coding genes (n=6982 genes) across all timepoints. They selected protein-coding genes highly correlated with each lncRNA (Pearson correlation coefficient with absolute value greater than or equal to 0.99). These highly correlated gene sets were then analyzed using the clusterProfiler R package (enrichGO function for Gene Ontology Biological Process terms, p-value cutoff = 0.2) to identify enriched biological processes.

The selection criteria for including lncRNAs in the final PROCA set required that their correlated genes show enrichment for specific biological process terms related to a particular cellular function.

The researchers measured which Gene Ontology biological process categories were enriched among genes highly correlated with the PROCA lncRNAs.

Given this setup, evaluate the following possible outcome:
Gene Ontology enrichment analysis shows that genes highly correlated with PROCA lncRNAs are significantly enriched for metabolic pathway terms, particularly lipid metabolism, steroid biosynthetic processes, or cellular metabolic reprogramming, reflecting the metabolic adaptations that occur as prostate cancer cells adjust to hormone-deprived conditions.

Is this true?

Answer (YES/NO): NO